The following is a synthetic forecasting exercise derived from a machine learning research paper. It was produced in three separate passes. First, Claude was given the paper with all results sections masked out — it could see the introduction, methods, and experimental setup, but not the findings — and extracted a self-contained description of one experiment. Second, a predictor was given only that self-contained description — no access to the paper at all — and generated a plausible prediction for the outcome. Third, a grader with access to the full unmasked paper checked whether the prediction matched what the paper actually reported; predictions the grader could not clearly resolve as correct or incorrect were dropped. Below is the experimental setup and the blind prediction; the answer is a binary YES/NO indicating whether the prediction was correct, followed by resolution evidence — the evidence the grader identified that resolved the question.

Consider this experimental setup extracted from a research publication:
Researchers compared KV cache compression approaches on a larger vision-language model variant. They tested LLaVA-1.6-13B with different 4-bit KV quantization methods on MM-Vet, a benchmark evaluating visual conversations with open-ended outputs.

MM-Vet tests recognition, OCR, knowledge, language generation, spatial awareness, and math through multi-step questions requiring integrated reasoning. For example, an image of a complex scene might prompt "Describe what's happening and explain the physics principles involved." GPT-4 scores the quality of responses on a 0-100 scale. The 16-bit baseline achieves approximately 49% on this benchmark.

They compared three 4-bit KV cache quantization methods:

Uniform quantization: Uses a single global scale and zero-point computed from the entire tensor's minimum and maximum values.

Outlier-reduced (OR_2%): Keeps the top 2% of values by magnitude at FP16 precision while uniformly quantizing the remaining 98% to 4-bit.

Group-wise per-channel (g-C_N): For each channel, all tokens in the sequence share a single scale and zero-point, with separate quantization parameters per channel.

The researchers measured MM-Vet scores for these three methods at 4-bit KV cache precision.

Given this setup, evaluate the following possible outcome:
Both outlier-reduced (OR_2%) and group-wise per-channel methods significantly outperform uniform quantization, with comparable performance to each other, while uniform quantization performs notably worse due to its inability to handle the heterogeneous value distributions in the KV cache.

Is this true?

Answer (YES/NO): YES